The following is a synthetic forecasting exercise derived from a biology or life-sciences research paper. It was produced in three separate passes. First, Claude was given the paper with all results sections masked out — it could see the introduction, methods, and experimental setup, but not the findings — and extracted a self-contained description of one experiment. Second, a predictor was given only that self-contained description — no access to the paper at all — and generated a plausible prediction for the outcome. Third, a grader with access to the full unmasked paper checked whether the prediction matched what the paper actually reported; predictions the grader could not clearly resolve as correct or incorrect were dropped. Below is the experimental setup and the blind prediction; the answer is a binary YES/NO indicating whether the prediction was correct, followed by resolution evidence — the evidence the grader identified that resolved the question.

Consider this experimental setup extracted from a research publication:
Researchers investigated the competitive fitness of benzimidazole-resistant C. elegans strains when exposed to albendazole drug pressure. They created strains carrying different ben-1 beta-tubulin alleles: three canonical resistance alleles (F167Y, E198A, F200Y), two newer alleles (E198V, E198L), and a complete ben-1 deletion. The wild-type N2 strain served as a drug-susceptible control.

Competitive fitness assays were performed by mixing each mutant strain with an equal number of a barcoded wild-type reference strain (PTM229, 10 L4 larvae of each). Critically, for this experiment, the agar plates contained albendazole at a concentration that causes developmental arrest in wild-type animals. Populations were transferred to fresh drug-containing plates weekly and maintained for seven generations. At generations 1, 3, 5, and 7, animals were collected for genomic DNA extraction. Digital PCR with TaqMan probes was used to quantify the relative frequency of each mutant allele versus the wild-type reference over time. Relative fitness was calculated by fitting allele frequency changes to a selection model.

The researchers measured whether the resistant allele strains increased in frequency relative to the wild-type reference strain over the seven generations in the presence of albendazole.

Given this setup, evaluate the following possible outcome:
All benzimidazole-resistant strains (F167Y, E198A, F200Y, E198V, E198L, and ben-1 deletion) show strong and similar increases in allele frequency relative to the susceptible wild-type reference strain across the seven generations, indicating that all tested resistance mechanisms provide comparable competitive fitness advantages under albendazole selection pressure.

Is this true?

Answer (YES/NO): NO